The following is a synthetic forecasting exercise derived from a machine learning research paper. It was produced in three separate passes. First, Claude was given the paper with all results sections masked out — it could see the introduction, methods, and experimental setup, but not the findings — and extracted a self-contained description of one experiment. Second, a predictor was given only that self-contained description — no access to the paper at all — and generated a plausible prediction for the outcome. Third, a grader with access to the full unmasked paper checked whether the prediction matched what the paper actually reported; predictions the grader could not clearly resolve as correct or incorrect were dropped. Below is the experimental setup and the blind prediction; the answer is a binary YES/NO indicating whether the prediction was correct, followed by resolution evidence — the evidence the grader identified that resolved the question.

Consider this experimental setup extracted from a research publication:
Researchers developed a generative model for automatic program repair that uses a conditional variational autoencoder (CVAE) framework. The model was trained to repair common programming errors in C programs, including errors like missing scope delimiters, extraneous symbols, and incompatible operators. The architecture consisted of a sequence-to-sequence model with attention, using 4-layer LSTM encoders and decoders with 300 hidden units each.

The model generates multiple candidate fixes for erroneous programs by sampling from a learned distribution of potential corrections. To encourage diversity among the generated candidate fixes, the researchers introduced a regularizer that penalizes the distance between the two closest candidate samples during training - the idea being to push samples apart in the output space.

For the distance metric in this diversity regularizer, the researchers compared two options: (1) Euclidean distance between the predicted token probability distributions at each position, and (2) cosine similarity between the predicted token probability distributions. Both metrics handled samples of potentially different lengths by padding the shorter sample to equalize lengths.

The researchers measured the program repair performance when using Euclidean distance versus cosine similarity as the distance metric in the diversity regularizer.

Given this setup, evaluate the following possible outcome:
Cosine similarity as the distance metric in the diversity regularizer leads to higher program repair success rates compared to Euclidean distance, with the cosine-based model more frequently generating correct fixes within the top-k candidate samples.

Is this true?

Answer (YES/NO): NO